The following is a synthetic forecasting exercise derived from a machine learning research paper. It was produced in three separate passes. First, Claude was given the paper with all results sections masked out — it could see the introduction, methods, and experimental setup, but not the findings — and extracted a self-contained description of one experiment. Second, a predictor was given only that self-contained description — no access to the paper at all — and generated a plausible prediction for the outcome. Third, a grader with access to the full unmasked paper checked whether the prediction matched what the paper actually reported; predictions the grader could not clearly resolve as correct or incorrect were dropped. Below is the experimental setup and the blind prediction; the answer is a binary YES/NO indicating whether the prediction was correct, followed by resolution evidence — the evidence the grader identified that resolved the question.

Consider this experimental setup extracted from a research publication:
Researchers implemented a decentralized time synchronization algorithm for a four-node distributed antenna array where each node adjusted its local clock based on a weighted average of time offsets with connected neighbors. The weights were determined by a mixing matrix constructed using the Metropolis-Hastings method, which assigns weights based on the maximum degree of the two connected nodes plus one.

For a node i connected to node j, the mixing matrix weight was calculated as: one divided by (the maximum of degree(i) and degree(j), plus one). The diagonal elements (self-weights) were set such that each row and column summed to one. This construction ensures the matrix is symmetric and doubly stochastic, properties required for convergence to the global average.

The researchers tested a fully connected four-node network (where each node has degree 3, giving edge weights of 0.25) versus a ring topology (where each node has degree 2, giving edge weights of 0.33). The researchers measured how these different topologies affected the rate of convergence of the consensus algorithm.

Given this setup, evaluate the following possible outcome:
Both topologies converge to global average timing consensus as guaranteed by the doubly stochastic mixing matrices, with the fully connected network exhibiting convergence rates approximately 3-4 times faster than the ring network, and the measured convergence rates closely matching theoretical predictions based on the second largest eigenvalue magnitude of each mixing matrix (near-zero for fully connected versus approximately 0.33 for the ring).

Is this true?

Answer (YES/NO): NO